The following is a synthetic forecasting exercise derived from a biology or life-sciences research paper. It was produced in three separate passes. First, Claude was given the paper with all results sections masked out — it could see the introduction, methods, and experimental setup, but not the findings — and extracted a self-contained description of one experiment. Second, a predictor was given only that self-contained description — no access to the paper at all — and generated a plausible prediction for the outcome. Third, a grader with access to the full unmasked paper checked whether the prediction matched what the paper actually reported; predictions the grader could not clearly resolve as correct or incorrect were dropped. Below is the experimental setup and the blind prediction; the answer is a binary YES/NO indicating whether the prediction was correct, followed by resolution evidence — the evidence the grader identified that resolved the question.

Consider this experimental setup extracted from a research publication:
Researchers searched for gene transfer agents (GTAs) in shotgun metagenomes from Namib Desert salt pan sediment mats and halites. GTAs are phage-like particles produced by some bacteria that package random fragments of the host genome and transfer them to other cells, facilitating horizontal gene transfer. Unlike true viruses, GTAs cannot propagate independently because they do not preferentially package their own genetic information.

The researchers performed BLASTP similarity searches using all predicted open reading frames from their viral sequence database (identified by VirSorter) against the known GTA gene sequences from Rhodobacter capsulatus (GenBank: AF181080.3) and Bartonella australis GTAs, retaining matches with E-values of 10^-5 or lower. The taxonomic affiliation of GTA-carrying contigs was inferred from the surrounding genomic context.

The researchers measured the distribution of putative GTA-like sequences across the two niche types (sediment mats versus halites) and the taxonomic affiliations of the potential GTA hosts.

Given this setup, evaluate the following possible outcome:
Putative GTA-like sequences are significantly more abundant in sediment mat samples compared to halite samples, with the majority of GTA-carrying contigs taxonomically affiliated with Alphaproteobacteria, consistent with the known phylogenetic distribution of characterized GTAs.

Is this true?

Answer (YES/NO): YES